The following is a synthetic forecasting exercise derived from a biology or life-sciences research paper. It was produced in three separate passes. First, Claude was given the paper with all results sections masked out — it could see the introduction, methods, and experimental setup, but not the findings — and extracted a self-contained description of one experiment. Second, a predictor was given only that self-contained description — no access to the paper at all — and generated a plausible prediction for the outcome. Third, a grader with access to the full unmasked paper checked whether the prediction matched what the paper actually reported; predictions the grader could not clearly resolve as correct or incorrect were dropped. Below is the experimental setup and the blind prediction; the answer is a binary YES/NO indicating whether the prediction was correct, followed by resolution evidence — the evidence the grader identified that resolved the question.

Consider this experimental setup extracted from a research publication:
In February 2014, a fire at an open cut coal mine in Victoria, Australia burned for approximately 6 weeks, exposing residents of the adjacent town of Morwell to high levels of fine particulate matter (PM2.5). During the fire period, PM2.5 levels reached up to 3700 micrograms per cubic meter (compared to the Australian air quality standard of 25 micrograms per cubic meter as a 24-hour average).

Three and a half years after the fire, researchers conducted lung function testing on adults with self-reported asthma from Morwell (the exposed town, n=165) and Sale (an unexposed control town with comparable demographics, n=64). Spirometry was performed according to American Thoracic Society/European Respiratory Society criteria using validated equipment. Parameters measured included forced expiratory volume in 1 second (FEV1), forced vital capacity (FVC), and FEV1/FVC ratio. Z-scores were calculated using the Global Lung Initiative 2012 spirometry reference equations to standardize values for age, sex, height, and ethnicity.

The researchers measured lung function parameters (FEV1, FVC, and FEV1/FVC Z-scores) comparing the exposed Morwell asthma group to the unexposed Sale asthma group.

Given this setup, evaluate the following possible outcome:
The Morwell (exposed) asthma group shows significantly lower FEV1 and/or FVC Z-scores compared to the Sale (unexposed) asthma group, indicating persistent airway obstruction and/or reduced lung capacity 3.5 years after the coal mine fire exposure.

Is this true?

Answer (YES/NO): NO